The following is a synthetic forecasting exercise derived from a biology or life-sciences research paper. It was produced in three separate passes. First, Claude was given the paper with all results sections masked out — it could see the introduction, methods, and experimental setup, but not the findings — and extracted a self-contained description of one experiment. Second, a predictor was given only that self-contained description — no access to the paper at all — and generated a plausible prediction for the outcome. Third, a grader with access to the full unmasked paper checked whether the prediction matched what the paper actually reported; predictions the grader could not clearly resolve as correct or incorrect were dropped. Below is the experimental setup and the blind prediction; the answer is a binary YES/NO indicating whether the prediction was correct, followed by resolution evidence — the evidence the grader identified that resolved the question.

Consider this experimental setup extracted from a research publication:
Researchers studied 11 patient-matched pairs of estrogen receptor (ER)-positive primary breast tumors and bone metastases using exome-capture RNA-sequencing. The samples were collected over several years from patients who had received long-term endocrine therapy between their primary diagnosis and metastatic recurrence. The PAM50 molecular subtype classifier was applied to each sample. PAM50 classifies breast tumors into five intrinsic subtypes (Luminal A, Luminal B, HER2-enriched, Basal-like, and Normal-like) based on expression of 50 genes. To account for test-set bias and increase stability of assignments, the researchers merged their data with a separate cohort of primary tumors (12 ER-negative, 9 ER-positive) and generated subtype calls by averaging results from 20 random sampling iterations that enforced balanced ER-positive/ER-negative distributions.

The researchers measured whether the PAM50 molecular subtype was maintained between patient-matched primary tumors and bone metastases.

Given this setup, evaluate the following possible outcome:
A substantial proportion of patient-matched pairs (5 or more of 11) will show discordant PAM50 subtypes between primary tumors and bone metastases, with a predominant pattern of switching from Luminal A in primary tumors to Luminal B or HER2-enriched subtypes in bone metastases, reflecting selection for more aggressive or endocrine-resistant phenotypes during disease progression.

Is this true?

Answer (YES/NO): NO